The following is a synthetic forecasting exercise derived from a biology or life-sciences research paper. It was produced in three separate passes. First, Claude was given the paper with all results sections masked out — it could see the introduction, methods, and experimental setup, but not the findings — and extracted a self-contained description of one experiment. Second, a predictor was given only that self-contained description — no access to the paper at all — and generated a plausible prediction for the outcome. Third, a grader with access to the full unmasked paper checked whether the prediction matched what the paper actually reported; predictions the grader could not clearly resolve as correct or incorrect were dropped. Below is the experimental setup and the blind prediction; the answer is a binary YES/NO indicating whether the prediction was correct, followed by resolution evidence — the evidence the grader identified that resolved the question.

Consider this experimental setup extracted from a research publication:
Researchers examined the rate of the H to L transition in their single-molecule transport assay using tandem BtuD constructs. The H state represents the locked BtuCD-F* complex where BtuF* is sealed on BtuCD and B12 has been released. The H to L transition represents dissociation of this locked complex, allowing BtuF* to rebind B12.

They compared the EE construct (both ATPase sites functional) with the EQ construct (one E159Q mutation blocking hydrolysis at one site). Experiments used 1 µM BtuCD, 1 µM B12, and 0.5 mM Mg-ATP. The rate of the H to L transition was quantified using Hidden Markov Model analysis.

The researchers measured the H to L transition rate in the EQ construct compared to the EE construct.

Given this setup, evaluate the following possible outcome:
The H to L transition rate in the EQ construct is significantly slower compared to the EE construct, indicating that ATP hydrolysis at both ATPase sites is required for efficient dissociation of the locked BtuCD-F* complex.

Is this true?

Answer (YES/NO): NO